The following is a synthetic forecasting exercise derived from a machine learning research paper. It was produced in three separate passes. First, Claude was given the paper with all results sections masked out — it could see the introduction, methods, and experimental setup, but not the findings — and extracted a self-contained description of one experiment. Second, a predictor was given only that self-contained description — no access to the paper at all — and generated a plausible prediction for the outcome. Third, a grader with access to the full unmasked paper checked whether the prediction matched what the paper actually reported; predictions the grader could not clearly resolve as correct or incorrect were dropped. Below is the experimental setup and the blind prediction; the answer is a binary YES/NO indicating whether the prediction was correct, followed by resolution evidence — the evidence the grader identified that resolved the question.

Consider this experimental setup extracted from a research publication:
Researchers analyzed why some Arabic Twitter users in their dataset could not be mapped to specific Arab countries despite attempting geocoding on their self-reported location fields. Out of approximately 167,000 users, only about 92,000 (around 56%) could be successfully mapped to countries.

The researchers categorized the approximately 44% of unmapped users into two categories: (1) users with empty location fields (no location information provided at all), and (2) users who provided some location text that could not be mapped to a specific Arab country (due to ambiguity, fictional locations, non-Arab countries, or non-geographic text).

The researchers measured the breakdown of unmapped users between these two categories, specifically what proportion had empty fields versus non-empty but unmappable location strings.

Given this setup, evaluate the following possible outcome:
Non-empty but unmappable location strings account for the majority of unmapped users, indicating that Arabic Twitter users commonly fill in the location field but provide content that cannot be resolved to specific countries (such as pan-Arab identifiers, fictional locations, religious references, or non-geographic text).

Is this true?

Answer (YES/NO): NO